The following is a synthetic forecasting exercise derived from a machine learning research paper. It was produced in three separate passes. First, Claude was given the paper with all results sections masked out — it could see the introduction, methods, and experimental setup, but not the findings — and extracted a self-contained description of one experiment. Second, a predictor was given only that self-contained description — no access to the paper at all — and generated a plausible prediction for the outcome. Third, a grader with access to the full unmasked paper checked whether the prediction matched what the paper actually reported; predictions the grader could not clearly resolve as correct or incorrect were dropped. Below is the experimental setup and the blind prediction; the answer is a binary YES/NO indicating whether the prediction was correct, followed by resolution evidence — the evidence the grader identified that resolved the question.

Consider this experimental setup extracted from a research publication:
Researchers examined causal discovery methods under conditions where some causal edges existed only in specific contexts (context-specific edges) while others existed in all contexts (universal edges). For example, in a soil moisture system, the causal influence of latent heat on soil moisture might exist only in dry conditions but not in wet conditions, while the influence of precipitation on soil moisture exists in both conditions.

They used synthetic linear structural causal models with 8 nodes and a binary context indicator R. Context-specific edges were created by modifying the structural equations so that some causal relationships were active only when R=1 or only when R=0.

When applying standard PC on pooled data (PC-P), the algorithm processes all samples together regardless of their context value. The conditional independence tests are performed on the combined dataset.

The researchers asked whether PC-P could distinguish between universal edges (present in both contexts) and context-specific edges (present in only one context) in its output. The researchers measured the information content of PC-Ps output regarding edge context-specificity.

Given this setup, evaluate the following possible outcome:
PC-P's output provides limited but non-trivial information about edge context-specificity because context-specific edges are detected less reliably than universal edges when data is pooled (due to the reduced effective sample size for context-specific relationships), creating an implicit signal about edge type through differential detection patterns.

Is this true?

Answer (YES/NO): NO